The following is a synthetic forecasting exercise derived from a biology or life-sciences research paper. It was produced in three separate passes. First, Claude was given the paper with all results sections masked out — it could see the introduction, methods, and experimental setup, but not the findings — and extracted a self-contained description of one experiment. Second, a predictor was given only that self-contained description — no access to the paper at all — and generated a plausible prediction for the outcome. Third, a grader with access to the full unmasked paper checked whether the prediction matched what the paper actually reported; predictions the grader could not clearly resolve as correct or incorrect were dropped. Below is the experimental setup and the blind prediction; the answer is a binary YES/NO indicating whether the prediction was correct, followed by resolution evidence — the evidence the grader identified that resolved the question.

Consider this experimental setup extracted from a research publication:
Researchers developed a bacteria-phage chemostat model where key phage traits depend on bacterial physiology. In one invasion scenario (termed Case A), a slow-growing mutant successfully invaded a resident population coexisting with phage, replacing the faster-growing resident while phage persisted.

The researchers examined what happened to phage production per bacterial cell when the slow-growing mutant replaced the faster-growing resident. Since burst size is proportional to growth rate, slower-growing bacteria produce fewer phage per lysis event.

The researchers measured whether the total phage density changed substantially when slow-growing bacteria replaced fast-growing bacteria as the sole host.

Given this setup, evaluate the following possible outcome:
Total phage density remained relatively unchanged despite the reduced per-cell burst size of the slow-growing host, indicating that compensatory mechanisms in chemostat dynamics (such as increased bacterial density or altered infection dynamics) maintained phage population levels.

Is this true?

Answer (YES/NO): YES